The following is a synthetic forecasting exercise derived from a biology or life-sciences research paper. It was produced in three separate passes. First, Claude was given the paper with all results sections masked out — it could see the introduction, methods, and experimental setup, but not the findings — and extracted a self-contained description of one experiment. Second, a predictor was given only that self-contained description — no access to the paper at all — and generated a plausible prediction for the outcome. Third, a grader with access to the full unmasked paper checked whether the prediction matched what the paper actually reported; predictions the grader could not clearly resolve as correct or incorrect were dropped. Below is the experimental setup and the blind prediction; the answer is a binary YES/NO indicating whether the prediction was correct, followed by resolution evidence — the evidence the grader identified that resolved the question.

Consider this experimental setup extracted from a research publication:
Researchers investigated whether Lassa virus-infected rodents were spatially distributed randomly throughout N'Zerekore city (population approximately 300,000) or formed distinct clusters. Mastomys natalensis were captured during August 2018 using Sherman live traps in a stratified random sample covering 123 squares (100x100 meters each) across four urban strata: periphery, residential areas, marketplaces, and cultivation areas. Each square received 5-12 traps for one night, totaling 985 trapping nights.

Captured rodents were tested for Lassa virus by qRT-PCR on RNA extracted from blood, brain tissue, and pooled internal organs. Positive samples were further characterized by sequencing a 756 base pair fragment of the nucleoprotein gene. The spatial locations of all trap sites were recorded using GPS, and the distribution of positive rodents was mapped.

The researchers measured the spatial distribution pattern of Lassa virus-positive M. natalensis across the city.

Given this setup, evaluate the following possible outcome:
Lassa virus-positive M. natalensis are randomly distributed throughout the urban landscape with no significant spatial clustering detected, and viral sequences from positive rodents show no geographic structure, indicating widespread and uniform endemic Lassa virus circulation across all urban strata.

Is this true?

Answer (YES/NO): NO